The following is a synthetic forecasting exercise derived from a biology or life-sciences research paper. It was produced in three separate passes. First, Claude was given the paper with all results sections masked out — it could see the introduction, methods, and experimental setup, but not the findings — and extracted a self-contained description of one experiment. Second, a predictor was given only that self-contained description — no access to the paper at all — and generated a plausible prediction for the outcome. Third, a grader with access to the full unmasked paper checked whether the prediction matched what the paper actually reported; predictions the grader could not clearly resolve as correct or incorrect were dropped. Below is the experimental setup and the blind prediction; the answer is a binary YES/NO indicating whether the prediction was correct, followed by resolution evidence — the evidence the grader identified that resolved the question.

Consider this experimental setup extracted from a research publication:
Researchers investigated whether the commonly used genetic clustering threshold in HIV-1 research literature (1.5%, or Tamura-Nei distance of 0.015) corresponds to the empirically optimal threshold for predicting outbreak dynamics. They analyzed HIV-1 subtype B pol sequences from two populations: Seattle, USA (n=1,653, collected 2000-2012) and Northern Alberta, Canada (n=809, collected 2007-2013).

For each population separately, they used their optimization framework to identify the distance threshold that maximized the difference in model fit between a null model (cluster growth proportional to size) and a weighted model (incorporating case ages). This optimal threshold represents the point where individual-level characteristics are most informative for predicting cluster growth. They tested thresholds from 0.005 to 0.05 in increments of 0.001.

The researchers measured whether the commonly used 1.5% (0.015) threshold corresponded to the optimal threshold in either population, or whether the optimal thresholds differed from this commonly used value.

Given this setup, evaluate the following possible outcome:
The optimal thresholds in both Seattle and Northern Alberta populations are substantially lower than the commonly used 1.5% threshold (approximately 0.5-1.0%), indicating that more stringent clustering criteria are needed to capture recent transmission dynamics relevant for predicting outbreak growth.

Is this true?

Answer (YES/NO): NO